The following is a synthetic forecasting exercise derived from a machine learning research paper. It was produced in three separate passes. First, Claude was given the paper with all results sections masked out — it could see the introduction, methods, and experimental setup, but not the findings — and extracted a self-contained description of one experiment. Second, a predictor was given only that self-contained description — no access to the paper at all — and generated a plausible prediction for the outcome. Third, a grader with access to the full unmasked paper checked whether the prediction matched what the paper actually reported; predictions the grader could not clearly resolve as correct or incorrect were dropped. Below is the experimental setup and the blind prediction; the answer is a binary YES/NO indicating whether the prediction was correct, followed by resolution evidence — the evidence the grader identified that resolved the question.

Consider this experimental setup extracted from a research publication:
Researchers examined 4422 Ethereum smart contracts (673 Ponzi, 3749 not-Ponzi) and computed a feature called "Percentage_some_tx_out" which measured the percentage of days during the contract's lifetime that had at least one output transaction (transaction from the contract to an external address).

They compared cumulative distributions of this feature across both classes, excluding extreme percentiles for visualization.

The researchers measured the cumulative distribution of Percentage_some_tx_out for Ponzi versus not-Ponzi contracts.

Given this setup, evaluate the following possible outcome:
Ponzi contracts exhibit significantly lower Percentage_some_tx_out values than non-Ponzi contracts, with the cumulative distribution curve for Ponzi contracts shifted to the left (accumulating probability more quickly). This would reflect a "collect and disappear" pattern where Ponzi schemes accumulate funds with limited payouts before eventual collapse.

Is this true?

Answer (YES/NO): NO